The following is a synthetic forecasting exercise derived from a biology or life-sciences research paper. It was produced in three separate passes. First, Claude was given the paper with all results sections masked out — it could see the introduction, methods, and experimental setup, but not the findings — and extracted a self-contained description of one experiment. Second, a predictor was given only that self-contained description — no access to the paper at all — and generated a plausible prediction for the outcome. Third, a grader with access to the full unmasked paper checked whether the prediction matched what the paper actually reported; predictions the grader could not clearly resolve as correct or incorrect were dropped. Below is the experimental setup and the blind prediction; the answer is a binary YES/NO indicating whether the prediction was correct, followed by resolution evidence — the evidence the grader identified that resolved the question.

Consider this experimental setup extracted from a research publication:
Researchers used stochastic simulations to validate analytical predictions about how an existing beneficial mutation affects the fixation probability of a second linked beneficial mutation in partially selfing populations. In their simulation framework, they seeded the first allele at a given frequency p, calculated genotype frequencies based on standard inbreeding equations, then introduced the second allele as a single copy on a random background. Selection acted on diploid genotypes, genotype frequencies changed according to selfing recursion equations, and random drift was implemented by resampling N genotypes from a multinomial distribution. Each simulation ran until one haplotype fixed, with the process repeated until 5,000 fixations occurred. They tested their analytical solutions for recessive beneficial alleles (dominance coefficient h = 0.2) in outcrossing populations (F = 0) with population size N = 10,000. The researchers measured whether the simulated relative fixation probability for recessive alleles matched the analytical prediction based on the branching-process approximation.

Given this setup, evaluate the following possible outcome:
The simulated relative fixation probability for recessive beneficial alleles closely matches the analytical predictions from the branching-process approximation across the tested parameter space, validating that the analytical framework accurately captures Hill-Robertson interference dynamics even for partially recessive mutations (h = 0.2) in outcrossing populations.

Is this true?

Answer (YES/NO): NO